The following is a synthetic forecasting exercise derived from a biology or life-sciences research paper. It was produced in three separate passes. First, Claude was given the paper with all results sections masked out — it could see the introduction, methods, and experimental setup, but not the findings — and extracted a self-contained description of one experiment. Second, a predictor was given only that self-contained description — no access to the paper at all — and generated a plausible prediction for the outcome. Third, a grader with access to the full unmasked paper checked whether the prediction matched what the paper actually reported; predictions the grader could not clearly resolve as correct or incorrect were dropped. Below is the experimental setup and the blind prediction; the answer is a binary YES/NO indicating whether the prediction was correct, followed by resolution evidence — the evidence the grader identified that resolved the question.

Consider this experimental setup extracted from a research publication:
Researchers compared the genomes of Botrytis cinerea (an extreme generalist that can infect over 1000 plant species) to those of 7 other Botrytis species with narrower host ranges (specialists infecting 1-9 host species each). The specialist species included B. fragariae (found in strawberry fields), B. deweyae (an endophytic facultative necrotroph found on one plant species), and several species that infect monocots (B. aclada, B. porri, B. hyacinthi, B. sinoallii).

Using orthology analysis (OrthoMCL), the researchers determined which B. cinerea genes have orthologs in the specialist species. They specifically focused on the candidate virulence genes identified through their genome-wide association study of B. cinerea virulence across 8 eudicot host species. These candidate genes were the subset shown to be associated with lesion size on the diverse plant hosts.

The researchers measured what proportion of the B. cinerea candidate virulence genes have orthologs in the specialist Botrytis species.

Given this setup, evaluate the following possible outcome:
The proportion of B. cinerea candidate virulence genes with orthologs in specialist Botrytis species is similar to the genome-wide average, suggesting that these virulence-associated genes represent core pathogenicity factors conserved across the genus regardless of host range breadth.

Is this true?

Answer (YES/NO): YES